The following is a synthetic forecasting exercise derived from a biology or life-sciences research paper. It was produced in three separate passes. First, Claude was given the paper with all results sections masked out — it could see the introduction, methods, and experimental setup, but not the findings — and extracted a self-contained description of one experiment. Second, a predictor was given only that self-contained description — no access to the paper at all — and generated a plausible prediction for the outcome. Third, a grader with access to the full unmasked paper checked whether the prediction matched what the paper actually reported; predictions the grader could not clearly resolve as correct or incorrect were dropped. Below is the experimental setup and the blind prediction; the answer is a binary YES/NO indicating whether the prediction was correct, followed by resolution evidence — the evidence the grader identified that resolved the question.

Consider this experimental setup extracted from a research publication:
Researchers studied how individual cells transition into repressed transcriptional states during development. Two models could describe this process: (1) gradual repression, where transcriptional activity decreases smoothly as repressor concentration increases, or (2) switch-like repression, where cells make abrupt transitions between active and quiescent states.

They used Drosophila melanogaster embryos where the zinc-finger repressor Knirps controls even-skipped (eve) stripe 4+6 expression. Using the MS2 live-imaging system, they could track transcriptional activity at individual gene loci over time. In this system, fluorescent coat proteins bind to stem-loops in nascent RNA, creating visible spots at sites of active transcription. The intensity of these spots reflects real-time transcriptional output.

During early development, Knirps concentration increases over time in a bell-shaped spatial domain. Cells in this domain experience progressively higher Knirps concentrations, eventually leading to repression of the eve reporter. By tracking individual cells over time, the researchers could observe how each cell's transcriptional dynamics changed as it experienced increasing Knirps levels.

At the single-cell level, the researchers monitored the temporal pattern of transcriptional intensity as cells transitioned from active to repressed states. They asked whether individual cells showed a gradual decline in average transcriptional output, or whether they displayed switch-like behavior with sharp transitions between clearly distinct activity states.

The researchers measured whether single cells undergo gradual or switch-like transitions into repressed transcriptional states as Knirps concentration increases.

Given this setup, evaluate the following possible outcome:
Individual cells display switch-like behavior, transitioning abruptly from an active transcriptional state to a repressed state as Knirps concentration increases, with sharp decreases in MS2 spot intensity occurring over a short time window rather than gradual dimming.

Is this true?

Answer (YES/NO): YES